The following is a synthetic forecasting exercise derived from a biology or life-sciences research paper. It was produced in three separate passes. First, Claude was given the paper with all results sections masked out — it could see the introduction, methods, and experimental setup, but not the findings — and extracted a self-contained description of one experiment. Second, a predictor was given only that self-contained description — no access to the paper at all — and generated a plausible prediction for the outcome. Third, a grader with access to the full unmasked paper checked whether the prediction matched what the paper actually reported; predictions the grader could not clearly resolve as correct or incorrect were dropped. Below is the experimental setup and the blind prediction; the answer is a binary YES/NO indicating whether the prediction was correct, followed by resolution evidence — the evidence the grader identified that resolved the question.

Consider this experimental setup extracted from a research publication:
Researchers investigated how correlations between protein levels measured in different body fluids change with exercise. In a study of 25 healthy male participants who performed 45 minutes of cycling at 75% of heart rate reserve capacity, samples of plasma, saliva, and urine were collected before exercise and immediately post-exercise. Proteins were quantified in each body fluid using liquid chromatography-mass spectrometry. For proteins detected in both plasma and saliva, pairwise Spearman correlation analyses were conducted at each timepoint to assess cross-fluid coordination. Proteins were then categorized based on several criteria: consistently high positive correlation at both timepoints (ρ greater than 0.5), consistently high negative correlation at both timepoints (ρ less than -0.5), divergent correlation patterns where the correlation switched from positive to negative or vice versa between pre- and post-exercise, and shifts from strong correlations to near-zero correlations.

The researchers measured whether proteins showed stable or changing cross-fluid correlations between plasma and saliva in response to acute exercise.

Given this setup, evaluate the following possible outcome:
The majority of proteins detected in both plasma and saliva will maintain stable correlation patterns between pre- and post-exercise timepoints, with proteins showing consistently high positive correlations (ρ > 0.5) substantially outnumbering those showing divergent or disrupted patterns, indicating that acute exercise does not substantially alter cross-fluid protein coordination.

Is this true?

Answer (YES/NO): NO